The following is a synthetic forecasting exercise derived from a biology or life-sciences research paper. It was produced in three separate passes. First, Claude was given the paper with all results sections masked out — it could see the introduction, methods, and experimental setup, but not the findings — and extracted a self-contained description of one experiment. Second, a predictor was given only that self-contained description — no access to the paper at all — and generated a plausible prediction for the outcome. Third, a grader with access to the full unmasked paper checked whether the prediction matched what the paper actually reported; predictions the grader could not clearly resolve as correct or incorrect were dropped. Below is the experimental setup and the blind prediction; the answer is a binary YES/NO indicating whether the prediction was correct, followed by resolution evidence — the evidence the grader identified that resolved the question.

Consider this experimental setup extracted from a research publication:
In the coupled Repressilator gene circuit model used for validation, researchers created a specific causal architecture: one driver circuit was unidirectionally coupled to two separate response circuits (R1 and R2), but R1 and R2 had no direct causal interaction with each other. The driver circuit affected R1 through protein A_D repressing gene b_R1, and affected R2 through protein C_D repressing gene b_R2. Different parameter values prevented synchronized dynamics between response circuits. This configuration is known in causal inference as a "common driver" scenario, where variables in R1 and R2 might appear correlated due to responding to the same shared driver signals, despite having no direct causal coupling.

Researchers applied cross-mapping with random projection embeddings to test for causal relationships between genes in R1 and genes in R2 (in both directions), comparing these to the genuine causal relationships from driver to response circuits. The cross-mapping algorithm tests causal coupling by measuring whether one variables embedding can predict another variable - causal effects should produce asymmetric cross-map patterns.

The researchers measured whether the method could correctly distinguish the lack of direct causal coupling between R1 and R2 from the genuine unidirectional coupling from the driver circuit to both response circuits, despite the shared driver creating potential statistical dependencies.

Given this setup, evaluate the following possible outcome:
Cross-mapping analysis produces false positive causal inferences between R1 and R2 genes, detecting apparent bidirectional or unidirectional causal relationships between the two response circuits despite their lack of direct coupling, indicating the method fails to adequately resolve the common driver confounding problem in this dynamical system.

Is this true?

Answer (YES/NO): NO